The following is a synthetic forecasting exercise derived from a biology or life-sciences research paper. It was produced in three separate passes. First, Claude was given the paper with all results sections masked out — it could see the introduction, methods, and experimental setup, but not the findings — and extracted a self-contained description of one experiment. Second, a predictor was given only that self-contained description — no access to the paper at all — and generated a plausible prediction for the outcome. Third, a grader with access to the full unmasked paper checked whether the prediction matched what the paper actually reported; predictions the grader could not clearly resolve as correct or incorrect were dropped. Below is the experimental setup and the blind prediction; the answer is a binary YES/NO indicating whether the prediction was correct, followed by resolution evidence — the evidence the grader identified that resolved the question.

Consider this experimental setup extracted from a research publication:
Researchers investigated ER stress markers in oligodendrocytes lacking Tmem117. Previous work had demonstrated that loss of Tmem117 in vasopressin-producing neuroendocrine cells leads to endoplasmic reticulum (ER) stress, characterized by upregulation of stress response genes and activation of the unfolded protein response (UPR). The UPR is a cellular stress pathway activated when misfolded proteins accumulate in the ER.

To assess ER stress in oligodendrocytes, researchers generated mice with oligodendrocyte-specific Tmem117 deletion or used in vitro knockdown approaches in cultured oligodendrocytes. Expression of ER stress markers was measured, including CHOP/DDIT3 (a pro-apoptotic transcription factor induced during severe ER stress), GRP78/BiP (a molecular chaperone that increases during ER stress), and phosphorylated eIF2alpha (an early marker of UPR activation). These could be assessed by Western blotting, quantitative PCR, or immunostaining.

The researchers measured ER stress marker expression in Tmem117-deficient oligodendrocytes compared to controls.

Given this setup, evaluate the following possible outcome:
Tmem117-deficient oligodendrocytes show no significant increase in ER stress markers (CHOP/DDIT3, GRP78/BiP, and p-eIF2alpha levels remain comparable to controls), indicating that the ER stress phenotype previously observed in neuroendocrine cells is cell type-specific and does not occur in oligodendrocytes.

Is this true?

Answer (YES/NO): NO